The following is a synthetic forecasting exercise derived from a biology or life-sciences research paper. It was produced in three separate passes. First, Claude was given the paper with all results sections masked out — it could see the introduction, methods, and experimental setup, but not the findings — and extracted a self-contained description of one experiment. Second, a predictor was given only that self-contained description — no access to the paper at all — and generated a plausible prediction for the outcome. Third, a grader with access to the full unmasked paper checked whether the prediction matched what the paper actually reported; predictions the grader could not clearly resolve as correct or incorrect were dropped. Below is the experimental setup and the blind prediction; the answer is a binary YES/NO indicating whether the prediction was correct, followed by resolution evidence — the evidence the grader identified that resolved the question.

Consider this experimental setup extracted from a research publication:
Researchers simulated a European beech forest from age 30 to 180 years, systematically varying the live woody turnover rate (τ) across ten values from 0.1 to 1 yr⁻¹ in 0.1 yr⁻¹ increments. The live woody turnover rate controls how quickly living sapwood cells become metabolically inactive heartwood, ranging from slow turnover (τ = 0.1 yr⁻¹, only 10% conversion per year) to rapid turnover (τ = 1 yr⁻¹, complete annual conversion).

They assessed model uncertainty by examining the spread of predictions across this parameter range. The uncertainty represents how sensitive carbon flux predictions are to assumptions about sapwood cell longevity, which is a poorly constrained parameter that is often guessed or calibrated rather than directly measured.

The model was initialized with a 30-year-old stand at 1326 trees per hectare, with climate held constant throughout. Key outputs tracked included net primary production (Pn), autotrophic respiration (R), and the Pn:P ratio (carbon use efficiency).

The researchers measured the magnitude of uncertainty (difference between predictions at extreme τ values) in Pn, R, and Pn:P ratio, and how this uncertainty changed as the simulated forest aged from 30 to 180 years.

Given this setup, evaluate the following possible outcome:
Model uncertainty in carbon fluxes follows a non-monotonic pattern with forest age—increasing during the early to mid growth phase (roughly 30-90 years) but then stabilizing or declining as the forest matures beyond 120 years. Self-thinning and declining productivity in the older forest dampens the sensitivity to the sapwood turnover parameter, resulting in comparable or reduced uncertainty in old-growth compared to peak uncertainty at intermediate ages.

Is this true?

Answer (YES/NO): NO